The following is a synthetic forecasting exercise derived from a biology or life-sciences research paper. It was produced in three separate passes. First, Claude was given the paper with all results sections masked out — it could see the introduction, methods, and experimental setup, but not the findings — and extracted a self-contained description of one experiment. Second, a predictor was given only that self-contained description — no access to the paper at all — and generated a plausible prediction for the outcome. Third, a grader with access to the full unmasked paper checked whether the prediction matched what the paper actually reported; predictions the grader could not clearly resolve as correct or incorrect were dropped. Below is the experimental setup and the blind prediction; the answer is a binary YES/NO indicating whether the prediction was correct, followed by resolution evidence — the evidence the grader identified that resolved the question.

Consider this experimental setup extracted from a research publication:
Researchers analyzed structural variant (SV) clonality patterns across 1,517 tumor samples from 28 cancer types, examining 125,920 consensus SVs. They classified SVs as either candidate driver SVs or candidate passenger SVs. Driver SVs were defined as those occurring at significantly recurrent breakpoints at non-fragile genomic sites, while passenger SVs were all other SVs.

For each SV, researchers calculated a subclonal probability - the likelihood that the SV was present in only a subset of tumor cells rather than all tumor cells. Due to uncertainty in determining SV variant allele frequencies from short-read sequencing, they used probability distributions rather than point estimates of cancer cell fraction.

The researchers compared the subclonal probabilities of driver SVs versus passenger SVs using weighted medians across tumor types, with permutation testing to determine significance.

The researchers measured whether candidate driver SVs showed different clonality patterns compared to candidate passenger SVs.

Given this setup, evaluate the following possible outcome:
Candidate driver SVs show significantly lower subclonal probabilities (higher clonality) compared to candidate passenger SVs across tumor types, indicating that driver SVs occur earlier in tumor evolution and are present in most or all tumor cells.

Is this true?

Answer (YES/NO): NO